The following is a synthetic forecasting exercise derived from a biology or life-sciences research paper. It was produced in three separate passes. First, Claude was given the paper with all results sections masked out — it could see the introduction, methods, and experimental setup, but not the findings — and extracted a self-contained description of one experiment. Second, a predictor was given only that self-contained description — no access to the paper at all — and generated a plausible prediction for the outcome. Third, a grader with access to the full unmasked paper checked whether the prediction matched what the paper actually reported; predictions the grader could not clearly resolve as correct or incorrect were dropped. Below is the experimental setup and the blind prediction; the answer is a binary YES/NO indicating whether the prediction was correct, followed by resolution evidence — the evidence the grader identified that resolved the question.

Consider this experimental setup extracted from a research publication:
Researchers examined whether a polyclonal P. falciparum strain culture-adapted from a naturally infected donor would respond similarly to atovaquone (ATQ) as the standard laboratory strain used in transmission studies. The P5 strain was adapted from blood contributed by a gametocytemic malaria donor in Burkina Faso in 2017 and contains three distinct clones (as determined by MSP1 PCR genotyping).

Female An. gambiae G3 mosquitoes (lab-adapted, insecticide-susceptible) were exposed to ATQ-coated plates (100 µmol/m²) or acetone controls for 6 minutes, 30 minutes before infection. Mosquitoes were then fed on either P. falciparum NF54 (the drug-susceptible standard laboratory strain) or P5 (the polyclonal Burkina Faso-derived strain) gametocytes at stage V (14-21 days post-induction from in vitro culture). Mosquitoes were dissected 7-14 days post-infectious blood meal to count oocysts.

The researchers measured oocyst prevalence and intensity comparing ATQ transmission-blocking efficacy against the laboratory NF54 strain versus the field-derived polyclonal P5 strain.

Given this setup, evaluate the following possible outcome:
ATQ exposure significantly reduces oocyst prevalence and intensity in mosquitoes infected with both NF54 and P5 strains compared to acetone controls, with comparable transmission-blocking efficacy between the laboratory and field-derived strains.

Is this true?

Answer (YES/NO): YES